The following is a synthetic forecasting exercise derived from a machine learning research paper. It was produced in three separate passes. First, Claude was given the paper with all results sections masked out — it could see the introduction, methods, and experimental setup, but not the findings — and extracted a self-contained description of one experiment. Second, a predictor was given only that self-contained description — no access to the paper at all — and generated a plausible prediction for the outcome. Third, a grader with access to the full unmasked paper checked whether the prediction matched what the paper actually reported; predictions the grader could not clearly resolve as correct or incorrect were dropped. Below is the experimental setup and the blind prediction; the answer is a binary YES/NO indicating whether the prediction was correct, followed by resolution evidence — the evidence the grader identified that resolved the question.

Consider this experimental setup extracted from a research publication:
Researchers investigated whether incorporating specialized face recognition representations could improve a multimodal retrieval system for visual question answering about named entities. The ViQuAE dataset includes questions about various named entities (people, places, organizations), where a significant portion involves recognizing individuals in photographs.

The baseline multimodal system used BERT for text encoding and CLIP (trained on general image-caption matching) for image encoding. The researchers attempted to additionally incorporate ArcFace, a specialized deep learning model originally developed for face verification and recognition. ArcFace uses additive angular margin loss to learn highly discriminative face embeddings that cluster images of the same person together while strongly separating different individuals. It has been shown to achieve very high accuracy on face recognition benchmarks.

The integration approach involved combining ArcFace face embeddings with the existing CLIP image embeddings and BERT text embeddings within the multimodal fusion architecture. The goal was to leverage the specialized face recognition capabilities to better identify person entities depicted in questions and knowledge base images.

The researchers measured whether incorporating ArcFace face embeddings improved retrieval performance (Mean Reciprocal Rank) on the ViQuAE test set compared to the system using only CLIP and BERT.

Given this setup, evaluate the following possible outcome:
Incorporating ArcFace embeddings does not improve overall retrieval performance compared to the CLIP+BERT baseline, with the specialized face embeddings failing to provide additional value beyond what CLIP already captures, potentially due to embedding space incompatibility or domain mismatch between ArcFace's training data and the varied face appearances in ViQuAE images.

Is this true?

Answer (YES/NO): YES